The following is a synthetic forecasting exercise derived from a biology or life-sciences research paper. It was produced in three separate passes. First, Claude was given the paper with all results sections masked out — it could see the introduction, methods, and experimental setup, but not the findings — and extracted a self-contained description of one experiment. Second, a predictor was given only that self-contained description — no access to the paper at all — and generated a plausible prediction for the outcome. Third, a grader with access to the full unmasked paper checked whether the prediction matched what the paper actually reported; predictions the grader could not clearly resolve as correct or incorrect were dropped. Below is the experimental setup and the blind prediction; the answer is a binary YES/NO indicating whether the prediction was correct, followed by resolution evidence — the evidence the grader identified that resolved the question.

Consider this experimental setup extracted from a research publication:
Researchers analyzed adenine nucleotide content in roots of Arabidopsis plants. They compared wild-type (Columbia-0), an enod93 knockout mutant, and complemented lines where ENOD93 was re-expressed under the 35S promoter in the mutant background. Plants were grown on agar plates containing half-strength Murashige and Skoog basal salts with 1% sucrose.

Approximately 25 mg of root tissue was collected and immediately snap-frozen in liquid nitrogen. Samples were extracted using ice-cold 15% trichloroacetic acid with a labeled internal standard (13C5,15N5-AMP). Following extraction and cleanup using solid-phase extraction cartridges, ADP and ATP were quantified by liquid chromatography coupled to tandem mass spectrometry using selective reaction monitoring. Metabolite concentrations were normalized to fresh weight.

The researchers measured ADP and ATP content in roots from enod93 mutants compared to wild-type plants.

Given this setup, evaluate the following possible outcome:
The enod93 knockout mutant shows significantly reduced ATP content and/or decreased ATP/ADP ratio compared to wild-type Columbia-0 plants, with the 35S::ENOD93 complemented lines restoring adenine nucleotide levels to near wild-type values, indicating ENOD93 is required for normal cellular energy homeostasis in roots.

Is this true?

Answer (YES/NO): YES